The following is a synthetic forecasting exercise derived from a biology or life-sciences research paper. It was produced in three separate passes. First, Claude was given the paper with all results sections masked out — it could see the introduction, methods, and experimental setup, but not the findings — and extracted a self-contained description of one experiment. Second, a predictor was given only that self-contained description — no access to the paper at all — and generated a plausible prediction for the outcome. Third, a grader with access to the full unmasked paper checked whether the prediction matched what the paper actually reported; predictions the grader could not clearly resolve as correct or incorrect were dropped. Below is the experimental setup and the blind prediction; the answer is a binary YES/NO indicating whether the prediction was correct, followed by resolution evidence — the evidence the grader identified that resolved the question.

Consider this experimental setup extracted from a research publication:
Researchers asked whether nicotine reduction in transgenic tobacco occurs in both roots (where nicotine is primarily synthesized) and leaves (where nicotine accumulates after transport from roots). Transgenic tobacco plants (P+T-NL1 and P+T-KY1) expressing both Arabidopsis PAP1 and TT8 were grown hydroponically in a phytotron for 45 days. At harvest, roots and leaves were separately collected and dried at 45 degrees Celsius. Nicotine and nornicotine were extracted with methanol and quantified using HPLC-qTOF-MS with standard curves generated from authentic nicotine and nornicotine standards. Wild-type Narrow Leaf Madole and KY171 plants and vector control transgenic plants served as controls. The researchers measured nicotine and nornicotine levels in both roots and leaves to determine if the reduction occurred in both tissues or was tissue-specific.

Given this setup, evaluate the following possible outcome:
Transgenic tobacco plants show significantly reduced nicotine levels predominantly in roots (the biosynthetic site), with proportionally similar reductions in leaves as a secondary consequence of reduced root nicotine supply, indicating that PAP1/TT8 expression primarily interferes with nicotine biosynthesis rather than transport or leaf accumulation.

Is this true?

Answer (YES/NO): NO